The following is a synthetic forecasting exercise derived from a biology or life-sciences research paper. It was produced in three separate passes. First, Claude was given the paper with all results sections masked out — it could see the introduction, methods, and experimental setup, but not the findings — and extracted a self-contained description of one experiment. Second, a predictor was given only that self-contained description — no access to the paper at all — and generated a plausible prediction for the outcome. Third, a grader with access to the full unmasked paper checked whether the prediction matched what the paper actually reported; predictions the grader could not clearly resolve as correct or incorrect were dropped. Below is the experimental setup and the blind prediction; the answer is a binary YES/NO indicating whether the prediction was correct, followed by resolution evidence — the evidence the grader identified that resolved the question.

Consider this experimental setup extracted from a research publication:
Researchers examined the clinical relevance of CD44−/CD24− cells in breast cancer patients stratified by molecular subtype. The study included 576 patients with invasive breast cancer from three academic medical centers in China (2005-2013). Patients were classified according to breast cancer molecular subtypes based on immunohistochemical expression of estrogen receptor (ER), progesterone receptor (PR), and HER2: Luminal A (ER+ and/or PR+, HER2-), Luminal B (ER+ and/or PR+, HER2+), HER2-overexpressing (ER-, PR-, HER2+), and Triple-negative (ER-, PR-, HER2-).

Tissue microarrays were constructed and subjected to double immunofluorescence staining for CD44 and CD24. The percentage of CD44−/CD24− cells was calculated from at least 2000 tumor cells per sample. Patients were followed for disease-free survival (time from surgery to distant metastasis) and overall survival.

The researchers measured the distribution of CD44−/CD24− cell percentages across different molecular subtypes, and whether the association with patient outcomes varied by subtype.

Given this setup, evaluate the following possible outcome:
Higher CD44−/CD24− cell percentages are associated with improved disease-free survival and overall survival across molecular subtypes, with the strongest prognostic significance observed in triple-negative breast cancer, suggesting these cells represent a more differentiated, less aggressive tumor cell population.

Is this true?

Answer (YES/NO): NO